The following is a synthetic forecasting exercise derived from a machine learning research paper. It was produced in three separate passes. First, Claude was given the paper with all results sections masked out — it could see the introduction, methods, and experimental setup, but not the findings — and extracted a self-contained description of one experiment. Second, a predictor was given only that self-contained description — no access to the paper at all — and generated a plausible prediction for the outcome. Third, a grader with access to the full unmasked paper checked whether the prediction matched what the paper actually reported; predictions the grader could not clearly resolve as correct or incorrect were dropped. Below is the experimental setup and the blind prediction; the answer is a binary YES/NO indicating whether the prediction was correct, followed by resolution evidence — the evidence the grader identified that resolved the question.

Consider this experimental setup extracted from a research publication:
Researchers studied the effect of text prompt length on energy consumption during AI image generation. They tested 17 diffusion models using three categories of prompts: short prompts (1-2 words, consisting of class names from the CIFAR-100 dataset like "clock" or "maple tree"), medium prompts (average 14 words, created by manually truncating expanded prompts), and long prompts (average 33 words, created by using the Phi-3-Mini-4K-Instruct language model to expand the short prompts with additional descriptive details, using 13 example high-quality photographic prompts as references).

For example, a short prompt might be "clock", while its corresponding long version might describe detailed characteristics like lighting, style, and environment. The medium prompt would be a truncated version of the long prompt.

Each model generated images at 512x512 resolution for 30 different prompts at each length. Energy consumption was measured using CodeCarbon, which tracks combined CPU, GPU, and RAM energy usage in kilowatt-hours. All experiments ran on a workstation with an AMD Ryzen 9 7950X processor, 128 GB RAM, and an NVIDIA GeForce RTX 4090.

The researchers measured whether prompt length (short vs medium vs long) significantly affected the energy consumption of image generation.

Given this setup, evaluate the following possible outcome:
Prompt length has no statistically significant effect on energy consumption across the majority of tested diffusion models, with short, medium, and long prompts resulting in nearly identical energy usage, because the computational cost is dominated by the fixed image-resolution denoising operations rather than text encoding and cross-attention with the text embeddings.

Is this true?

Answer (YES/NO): YES